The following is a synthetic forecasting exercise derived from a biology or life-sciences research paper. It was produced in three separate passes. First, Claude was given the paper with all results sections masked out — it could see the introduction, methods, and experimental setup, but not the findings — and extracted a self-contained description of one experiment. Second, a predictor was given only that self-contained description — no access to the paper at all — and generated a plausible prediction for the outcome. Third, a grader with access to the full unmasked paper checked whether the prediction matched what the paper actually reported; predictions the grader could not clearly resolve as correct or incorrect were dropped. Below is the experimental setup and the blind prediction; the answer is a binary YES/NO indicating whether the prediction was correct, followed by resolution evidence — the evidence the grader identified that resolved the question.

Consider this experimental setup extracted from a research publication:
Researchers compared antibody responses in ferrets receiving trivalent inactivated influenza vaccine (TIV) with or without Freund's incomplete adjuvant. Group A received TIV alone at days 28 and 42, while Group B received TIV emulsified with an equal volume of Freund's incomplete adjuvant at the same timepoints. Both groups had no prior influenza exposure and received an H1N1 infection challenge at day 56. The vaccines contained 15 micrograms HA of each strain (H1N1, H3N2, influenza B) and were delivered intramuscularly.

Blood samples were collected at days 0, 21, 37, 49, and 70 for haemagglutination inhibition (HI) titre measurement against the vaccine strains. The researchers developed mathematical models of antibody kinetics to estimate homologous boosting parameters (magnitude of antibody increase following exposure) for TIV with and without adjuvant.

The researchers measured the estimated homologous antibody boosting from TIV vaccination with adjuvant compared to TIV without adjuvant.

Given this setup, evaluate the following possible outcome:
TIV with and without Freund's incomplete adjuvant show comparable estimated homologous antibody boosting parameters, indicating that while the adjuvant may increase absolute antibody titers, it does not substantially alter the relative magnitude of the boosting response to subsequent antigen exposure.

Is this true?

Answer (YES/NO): NO